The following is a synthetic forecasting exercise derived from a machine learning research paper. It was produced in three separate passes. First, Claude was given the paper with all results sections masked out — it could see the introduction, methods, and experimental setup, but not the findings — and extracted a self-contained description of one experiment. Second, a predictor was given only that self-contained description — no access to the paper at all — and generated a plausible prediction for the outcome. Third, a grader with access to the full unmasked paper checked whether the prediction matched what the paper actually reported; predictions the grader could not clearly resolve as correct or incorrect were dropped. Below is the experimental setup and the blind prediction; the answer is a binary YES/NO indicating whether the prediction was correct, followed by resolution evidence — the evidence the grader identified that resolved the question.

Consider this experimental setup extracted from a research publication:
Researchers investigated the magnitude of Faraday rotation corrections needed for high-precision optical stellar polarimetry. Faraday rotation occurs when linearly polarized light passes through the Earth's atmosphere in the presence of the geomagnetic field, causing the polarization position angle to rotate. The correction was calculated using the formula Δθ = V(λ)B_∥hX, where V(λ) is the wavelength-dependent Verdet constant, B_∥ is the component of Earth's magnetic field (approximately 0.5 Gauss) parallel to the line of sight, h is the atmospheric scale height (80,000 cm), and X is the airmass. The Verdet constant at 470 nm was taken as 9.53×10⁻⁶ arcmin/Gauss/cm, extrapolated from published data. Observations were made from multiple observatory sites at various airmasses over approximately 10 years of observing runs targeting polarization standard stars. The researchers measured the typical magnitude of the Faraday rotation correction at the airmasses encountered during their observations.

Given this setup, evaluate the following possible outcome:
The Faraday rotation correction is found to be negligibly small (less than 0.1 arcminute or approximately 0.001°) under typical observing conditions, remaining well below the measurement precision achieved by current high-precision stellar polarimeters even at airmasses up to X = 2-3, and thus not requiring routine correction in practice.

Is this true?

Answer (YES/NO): NO